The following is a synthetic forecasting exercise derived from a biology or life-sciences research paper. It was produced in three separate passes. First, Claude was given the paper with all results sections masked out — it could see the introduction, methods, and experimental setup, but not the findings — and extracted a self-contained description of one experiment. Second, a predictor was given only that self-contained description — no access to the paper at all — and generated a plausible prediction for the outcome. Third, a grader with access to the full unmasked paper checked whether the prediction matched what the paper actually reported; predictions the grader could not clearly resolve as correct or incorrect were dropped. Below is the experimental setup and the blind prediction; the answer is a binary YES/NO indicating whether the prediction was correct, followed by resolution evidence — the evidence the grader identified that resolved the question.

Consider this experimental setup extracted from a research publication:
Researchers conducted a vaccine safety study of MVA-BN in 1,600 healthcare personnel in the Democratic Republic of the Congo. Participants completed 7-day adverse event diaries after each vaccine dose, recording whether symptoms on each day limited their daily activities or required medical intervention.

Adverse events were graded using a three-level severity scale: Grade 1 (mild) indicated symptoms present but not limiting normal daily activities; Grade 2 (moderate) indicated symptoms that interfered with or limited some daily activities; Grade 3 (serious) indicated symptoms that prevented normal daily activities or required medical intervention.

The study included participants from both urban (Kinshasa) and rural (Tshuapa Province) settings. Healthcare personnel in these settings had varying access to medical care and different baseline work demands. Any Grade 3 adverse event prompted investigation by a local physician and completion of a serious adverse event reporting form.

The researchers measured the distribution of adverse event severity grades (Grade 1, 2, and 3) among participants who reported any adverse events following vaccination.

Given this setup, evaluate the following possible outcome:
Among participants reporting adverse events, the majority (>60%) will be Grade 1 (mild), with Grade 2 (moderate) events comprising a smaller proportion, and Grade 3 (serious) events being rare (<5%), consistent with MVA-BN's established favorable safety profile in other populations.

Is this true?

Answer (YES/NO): YES